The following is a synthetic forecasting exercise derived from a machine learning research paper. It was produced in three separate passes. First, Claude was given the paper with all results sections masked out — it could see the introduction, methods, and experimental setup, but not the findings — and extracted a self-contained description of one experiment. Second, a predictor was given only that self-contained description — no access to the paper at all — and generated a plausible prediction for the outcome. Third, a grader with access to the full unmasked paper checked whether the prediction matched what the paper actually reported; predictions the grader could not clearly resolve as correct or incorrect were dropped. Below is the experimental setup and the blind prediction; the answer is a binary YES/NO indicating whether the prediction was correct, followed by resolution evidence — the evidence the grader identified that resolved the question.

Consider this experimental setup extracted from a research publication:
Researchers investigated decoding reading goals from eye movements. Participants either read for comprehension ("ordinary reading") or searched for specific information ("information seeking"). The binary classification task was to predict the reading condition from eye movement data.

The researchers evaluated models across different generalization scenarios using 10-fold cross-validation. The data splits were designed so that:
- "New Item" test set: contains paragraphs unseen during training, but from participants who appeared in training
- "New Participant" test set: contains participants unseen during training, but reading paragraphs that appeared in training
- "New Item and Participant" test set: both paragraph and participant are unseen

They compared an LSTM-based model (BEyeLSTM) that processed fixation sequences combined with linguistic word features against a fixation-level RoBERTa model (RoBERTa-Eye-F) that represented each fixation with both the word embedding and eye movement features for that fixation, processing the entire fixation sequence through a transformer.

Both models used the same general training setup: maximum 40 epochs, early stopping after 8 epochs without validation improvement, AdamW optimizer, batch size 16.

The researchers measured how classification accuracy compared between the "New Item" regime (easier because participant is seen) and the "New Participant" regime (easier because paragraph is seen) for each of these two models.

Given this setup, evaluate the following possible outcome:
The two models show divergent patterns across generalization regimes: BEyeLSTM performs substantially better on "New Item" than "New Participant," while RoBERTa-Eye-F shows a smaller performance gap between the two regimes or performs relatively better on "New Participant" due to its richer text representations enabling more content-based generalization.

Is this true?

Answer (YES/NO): YES